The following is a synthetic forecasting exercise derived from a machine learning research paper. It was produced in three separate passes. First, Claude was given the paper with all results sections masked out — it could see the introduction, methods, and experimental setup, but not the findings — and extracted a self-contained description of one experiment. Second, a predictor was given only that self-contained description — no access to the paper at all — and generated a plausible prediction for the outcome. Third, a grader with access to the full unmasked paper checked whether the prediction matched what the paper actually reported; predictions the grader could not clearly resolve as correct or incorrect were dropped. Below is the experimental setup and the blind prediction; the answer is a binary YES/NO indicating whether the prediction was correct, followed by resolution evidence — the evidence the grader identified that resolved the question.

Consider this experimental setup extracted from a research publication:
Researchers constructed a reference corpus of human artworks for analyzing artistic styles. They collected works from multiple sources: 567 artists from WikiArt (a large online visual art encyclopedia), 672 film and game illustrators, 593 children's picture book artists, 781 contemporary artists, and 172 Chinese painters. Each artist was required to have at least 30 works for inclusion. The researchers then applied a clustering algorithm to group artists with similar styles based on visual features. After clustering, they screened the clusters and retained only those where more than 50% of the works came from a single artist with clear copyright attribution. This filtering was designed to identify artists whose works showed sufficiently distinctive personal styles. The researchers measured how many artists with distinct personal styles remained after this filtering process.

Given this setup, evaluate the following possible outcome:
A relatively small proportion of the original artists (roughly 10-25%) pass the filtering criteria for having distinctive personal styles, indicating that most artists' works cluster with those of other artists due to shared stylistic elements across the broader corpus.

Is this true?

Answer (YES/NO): NO